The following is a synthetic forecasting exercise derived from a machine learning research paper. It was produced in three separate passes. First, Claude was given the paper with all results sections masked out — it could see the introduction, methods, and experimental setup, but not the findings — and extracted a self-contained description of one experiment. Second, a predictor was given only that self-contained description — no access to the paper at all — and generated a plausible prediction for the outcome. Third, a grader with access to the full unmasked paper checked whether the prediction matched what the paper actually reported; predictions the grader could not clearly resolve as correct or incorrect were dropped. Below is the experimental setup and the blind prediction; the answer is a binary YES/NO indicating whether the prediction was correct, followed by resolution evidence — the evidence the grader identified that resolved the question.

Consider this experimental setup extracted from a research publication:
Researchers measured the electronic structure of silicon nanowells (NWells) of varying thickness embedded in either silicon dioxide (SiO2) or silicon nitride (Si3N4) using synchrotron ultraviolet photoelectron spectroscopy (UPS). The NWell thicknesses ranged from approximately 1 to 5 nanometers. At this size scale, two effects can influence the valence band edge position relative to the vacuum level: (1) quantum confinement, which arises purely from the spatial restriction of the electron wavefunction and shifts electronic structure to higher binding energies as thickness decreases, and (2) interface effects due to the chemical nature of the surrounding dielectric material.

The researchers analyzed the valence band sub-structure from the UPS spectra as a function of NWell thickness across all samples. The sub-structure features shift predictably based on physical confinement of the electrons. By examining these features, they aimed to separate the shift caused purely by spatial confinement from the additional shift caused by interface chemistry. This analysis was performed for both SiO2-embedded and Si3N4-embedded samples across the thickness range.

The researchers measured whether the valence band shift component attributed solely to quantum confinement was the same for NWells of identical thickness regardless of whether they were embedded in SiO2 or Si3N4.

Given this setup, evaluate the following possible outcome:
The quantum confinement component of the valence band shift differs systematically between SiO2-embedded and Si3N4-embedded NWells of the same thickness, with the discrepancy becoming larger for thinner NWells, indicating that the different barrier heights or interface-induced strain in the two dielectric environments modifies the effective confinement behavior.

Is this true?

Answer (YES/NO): NO